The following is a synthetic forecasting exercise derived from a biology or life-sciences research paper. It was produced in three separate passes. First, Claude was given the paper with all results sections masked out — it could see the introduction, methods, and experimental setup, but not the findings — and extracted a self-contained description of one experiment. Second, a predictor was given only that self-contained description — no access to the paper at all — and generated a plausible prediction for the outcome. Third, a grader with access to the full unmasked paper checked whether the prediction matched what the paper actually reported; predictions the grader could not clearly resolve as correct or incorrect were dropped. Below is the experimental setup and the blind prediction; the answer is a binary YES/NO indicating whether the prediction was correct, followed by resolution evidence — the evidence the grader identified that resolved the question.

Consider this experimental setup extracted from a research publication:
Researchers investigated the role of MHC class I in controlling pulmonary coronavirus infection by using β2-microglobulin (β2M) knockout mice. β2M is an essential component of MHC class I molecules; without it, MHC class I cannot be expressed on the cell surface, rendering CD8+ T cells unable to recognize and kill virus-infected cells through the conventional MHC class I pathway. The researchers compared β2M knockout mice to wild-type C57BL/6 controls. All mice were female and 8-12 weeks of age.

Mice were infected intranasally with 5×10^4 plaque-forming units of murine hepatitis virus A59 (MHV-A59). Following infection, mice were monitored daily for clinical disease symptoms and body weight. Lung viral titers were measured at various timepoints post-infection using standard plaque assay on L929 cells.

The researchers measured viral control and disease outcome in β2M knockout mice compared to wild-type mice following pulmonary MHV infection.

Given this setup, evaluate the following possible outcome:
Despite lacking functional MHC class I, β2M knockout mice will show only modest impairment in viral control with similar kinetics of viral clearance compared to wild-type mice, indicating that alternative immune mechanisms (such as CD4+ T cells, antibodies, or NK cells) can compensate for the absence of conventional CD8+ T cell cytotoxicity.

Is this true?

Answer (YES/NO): NO